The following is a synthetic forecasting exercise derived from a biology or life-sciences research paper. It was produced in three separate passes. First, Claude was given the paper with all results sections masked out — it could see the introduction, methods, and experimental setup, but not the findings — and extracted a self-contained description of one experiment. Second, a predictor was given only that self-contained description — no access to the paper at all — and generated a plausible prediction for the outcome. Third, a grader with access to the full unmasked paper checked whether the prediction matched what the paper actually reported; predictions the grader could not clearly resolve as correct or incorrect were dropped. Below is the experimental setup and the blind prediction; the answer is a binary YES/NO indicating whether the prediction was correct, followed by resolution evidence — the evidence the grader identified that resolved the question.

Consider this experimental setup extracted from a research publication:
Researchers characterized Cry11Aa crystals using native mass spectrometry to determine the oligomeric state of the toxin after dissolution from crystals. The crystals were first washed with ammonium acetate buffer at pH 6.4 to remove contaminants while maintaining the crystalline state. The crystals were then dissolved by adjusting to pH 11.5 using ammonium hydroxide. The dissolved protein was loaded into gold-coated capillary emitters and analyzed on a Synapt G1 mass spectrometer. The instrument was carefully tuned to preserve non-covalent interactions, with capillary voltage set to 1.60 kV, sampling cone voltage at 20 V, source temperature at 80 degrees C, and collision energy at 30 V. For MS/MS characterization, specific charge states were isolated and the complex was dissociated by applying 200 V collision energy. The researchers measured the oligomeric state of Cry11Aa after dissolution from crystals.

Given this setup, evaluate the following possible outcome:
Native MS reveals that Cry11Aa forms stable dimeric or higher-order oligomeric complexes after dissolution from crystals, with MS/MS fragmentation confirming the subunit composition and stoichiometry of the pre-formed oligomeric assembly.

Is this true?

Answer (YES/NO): NO